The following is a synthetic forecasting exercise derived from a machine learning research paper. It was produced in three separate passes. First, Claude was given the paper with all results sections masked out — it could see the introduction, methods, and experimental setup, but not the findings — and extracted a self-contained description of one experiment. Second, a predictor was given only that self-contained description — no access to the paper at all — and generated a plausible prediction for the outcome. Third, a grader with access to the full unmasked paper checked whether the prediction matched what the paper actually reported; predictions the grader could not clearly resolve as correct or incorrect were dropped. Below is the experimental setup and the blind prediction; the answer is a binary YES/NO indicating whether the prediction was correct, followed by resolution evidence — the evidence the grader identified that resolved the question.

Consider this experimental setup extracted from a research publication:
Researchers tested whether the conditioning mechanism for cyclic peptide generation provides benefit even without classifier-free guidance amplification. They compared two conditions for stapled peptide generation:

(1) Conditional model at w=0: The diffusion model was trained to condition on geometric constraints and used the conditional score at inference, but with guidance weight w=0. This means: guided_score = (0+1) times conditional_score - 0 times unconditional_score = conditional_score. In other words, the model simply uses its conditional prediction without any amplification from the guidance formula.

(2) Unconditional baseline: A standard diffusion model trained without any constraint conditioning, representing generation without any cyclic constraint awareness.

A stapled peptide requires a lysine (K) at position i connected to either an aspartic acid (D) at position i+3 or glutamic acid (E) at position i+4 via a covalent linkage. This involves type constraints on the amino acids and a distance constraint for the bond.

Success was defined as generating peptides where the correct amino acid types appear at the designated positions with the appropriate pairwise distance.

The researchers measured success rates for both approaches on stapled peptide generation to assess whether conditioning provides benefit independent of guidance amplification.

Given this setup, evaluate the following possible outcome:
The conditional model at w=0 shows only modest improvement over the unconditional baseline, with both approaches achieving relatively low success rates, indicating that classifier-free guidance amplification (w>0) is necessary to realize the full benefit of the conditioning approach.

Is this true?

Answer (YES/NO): YES